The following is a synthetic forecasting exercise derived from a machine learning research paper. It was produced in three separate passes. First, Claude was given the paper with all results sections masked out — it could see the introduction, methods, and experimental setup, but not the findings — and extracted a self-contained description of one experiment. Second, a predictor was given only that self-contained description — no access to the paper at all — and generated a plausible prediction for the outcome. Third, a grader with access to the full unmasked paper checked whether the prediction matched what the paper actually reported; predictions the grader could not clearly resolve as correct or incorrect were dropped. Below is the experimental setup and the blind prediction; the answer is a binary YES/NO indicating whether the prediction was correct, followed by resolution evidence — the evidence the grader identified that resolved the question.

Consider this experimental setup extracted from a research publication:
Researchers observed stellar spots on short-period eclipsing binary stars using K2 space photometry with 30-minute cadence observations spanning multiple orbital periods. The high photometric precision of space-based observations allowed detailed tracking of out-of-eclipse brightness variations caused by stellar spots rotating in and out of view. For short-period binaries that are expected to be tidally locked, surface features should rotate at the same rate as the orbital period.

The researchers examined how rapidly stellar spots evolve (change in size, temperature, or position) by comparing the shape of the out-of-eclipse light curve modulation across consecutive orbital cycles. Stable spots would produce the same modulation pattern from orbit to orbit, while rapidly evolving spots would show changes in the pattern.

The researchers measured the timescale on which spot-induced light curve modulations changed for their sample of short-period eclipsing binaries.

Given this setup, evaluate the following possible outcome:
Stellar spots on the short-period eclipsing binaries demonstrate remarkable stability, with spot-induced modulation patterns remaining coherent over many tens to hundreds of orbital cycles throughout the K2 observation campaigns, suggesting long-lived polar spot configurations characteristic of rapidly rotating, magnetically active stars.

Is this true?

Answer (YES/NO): NO